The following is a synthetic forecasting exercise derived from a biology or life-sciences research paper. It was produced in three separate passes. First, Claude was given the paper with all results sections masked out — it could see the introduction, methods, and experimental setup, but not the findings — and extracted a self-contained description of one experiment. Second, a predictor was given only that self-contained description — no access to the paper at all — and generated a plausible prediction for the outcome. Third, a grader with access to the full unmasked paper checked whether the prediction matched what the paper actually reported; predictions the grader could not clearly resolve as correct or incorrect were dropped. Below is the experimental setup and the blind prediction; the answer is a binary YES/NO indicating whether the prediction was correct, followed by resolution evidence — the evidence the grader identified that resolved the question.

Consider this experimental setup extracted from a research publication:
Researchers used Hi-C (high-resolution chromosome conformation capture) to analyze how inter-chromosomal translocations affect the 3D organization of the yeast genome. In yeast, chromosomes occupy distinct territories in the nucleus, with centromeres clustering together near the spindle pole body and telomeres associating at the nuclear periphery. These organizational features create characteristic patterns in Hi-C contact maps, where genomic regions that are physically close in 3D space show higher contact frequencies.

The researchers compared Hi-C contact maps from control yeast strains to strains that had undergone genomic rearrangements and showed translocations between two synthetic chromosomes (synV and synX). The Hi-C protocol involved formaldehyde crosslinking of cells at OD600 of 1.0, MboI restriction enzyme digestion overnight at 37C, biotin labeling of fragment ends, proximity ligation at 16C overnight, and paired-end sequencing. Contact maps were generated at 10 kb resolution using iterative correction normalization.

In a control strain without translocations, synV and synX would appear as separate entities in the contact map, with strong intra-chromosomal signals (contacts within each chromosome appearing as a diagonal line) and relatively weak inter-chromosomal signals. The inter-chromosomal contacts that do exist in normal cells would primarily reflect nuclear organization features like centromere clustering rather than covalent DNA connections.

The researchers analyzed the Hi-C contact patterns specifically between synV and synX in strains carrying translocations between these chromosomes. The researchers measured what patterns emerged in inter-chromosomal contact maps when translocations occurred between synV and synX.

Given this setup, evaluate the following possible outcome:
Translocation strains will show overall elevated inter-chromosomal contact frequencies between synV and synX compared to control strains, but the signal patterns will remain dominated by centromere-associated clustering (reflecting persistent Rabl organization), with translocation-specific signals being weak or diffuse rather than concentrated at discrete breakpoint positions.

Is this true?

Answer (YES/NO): NO